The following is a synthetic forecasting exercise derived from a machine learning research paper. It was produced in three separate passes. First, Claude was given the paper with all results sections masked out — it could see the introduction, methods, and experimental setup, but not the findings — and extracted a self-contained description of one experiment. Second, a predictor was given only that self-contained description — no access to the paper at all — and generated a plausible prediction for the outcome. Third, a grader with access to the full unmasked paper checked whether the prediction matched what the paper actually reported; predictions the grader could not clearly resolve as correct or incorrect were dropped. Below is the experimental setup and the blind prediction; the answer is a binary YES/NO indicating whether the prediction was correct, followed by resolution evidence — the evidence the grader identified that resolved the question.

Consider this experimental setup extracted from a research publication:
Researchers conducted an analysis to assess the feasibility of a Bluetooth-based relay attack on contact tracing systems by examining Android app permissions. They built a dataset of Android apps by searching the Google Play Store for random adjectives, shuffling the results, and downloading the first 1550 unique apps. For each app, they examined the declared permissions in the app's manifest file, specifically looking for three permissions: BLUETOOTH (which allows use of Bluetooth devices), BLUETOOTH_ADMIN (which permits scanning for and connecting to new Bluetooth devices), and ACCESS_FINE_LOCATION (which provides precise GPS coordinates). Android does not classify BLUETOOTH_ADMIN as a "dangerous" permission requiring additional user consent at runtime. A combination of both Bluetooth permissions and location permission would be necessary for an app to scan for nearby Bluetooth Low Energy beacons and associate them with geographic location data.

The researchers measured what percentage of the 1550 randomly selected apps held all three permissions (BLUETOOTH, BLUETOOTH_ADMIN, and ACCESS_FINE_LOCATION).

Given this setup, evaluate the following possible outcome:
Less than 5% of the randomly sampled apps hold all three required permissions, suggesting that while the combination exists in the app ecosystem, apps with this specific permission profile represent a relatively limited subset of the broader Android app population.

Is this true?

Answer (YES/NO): YES